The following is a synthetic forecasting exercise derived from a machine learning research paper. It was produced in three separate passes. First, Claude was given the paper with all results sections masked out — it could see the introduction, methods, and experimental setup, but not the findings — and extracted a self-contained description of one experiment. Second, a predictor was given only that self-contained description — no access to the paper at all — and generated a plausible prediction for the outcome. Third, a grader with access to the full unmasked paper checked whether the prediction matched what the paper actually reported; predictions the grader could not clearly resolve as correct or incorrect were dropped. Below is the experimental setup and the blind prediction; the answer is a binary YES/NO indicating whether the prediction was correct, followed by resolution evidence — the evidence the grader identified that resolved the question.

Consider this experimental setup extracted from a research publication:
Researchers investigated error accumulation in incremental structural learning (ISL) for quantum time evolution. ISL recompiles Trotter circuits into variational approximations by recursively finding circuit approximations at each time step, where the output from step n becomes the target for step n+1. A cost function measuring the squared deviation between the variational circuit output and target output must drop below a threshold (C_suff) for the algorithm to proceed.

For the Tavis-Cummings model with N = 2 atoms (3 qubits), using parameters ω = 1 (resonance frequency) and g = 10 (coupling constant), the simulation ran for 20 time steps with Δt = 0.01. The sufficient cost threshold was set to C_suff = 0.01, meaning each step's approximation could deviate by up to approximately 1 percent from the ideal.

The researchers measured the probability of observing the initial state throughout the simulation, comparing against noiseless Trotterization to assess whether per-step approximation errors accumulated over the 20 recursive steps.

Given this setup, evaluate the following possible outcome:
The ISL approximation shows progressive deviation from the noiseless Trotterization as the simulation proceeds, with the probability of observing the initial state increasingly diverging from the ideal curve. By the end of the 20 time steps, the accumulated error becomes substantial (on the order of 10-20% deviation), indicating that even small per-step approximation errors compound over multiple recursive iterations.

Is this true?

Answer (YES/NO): NO